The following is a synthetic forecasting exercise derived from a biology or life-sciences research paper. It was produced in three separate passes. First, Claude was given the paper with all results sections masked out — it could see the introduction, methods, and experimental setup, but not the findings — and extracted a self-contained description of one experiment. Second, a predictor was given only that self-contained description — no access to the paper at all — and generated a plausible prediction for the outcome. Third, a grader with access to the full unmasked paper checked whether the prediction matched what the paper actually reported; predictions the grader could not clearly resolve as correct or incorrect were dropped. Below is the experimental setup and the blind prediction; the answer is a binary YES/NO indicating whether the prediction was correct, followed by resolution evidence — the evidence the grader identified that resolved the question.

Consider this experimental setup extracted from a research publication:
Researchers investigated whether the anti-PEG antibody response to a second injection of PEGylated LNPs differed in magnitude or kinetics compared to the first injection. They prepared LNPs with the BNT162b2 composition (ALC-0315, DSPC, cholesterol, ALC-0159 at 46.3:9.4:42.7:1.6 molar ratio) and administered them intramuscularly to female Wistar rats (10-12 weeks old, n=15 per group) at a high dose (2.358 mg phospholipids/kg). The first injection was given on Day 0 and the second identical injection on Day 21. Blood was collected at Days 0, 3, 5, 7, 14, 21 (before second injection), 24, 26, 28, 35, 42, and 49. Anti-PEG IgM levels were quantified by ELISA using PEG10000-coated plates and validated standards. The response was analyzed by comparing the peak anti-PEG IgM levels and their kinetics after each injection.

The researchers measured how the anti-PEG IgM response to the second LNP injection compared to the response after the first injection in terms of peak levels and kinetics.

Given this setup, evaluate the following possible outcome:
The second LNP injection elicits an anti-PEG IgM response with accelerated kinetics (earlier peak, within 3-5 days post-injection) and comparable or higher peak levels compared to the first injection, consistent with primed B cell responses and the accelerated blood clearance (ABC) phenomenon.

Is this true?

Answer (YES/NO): NO